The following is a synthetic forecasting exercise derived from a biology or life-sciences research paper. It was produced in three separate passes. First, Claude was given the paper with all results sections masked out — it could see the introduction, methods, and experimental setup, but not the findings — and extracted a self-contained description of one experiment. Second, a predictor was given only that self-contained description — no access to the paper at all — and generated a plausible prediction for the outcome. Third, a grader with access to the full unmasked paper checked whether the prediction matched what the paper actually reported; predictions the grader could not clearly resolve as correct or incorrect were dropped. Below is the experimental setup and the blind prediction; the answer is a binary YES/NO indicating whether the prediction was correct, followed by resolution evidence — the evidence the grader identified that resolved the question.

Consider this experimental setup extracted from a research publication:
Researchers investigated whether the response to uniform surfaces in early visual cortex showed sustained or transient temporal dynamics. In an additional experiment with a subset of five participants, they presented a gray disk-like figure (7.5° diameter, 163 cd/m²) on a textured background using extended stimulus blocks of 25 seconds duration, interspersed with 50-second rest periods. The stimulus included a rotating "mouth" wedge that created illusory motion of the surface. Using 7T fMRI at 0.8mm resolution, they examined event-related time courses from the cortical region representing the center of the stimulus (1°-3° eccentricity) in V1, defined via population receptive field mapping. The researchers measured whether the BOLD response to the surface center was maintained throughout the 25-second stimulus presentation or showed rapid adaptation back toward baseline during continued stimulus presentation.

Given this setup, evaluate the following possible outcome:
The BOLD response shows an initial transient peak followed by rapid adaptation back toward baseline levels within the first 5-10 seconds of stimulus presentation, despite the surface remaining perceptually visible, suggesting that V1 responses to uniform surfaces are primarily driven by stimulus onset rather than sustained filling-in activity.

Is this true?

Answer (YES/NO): NO